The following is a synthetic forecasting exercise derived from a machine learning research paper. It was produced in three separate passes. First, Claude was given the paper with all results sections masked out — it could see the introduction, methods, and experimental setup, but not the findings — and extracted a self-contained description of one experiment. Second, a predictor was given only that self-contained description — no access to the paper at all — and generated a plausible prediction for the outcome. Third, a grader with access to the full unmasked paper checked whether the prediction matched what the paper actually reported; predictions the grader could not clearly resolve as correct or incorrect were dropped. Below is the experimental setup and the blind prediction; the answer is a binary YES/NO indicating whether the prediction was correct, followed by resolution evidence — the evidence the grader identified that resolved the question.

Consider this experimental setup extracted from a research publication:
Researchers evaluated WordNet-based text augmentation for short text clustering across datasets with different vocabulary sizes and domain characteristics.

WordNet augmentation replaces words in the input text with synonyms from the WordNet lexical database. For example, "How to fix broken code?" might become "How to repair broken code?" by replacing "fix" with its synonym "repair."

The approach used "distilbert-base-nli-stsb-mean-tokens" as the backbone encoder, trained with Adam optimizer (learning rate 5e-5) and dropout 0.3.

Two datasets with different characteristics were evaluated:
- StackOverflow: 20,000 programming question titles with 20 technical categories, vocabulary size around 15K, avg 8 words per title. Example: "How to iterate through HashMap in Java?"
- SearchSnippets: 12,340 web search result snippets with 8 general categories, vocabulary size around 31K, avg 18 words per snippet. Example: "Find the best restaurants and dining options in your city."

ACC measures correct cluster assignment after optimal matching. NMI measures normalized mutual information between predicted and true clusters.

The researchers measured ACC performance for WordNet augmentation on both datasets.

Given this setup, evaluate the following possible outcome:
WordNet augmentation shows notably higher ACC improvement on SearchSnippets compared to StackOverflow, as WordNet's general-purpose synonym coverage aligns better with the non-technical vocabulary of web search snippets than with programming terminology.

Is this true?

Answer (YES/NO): YES